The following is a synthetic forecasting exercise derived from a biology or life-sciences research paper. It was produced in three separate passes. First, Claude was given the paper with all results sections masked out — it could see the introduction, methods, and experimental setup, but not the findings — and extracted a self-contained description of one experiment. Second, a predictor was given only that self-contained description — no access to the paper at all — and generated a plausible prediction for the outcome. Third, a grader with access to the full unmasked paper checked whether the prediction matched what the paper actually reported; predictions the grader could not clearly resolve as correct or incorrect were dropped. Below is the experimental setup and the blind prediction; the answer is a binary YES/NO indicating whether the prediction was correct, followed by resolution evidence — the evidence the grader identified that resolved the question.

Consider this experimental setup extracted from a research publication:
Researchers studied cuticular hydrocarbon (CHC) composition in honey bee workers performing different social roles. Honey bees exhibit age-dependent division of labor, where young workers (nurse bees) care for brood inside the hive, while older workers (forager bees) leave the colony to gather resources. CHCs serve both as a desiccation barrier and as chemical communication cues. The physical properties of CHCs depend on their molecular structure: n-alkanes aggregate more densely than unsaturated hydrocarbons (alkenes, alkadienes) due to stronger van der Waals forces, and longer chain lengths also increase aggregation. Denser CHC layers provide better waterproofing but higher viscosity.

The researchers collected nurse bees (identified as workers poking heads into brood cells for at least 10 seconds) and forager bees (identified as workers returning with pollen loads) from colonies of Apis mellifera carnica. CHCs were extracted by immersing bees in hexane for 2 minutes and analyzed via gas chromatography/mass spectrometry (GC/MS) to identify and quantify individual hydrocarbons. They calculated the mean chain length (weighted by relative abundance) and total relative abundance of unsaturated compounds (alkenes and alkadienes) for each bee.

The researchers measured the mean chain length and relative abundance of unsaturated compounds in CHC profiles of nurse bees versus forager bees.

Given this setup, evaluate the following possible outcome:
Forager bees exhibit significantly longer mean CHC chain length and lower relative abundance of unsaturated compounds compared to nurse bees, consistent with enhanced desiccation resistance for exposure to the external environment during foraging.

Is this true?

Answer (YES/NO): NO